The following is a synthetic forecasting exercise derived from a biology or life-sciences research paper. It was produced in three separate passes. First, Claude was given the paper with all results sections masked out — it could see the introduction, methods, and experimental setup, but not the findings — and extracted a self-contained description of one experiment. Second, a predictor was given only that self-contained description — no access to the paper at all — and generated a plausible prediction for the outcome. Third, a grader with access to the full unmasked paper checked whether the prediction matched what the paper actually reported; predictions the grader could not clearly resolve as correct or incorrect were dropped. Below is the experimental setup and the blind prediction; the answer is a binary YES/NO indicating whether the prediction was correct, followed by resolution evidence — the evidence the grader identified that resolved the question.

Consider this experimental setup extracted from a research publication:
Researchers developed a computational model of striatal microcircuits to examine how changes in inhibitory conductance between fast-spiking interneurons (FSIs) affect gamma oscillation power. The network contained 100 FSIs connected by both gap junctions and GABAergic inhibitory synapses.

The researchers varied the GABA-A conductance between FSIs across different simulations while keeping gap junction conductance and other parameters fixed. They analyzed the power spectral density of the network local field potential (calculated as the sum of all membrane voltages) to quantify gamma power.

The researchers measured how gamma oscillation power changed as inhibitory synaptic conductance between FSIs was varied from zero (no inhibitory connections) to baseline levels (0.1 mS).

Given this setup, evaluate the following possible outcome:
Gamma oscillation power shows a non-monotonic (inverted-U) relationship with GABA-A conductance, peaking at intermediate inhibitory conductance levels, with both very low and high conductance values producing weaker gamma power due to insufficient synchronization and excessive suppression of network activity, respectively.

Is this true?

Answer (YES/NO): NO